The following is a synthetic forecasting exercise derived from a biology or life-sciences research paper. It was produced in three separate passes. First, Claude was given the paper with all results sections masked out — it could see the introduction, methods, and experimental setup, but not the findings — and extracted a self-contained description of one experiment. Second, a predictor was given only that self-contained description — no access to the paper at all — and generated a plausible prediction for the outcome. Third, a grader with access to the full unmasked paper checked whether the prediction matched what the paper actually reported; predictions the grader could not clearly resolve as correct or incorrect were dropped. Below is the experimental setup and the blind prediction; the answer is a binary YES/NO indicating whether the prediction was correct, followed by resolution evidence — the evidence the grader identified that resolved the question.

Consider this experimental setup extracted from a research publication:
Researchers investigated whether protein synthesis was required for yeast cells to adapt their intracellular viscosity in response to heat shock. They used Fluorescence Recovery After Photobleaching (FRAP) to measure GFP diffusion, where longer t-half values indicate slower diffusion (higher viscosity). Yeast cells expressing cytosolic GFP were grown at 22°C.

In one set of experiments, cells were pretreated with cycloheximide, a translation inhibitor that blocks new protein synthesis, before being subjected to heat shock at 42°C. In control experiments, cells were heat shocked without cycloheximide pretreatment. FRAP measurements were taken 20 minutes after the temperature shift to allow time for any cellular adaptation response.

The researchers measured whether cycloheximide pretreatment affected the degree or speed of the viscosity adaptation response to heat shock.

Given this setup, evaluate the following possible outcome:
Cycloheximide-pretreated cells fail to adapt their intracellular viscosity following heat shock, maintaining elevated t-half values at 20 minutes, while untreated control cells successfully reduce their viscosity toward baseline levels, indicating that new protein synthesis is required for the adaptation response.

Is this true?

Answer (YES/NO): NO